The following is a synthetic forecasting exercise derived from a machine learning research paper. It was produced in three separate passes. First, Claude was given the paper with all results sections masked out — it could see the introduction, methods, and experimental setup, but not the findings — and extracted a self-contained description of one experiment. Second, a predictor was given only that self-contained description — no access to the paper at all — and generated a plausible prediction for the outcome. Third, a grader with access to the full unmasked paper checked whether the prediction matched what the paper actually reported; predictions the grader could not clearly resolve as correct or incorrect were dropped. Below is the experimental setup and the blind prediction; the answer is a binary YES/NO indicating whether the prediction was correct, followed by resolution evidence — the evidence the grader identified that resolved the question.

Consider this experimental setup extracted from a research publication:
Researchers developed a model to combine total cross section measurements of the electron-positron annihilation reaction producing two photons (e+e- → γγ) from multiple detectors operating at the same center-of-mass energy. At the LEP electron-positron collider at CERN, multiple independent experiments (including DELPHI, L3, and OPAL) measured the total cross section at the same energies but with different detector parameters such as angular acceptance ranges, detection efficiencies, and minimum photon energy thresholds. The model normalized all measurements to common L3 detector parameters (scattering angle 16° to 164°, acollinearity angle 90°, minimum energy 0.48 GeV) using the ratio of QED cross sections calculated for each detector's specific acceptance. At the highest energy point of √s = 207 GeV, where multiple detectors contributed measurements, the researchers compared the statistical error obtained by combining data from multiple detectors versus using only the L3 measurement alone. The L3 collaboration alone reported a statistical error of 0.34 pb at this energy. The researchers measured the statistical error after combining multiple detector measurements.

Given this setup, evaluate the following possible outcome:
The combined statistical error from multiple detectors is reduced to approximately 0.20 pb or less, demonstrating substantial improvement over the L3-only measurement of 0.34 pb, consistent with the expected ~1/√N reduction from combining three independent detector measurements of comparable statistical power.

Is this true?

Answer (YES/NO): YES